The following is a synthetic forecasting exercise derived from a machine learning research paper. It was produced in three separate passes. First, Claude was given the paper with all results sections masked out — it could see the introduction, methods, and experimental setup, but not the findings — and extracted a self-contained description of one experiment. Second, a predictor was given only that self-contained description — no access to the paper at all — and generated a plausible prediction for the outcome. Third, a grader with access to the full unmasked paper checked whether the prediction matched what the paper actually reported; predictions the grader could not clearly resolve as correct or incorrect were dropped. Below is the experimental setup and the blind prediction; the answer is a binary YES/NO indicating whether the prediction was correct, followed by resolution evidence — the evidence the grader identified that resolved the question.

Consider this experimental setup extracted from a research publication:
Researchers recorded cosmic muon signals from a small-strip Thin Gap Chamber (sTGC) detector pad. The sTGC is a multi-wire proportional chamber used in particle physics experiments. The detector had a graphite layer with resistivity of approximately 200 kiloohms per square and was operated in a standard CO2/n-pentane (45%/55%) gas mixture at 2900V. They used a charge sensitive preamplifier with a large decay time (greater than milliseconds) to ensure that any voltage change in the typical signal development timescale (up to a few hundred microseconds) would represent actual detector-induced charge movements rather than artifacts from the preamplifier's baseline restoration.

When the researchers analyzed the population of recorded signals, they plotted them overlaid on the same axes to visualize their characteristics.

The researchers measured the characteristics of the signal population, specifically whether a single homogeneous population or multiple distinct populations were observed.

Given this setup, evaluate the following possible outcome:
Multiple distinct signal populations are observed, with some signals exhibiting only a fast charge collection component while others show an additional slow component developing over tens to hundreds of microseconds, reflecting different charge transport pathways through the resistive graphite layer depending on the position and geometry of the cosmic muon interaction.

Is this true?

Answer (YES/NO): NO